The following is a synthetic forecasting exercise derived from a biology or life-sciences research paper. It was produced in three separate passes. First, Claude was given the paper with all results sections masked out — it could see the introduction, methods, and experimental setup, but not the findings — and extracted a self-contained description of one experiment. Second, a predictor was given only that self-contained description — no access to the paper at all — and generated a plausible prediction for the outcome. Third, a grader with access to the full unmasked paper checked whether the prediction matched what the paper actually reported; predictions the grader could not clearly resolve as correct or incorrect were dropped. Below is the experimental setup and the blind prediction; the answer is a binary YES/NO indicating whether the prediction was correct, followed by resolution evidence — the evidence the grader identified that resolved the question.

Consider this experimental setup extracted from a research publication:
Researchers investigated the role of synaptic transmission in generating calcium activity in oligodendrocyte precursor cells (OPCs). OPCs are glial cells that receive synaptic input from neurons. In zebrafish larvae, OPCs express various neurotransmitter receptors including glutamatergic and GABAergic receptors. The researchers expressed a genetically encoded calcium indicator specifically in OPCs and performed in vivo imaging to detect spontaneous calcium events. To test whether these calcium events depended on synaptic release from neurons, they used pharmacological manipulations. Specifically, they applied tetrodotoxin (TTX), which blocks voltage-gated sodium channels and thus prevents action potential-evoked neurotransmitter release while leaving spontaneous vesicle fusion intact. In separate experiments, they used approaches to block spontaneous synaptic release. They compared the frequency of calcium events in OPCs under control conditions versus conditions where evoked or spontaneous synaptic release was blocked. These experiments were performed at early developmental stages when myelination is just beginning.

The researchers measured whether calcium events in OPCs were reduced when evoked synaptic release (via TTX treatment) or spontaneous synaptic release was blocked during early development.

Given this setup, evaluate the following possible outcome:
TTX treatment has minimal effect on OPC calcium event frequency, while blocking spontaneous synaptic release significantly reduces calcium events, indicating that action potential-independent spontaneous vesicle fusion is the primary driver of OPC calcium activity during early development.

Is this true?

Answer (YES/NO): NO